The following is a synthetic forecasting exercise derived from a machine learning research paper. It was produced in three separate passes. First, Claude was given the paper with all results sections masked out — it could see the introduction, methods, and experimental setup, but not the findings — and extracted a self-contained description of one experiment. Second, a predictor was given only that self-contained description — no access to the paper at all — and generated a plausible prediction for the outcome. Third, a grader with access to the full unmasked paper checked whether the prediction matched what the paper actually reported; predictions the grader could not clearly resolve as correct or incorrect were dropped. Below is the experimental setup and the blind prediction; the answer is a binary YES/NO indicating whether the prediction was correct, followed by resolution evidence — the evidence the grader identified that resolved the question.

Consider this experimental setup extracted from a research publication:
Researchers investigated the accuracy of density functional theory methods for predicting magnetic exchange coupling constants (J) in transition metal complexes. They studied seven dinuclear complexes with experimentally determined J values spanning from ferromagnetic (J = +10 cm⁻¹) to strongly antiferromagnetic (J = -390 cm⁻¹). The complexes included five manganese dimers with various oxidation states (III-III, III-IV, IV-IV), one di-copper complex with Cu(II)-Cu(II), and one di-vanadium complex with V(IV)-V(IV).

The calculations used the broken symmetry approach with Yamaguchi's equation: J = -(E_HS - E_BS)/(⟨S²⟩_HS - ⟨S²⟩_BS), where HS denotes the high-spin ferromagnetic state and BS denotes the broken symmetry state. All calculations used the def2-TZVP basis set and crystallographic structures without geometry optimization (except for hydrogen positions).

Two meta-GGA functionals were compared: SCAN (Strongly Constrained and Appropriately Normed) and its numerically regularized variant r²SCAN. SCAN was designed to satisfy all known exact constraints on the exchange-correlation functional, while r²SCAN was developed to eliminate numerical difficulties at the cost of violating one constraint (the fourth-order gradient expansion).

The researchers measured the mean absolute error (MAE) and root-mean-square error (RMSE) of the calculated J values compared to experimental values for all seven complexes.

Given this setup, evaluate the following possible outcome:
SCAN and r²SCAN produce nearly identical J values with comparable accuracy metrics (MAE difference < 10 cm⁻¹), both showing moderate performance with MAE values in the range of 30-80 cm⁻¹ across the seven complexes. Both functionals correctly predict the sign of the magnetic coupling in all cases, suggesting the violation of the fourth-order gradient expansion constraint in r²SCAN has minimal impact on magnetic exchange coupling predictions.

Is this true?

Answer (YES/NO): NO